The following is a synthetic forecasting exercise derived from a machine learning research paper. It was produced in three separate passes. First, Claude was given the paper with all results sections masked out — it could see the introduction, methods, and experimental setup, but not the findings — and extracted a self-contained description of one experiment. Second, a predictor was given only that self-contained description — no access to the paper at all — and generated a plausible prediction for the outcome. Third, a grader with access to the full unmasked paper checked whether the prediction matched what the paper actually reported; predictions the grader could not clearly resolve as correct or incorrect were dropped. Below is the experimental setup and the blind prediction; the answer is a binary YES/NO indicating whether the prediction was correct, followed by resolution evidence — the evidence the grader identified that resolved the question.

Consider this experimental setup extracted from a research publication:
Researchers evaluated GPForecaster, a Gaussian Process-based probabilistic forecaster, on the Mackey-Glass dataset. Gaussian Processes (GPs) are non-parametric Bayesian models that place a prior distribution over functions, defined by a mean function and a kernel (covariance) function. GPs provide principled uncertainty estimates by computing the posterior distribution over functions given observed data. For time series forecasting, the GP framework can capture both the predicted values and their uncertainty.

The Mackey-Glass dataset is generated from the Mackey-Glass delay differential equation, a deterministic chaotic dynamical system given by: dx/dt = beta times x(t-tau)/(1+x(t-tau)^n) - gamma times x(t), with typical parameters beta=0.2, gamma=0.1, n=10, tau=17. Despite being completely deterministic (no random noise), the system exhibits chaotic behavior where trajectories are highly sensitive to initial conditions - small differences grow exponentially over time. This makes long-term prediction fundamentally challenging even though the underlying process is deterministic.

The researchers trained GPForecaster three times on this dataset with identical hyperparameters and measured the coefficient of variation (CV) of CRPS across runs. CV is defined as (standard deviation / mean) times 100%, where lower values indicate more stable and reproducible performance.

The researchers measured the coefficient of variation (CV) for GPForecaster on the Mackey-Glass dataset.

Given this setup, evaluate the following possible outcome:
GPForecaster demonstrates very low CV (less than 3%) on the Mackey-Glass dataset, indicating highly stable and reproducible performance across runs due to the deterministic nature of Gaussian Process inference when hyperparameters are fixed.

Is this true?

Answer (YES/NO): NO